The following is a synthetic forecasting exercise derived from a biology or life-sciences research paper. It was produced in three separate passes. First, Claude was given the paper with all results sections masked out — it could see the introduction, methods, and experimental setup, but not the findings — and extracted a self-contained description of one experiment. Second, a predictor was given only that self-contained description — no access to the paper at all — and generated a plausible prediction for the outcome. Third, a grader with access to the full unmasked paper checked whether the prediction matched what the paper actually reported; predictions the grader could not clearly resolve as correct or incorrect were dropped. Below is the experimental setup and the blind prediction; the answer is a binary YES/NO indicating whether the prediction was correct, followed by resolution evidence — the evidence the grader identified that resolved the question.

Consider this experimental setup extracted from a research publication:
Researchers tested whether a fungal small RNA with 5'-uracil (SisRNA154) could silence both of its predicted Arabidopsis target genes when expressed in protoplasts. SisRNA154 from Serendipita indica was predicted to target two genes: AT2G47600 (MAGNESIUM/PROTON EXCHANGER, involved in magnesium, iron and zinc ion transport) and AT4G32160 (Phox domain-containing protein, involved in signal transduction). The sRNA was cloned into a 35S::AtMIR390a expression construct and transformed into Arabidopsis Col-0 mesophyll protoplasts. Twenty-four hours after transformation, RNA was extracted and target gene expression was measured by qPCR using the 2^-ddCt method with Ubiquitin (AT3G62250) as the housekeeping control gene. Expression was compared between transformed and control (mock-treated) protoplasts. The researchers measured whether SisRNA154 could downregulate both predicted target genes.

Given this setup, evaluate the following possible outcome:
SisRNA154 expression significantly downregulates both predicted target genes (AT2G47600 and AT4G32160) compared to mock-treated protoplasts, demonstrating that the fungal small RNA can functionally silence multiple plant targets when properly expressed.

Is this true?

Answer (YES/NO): NO